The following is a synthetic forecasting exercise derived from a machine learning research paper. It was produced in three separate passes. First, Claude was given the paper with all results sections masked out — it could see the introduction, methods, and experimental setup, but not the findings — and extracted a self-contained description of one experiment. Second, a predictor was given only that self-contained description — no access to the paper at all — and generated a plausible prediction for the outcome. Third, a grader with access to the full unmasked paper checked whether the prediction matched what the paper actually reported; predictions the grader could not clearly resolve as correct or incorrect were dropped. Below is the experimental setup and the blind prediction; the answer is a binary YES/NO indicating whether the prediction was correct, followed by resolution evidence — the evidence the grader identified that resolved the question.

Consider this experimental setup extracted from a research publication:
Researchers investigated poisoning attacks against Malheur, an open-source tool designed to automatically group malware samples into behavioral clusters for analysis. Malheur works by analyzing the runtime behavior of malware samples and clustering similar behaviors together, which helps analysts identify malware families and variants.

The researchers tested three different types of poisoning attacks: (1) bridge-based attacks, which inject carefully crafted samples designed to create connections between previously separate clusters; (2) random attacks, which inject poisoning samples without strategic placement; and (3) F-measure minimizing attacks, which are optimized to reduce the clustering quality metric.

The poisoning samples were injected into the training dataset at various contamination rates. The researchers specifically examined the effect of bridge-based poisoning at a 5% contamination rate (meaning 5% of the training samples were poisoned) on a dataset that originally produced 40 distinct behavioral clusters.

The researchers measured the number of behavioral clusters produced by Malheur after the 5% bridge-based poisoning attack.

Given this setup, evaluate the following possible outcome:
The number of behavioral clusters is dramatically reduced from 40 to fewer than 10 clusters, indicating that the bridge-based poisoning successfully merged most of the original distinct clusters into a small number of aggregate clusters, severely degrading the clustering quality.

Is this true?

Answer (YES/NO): NO